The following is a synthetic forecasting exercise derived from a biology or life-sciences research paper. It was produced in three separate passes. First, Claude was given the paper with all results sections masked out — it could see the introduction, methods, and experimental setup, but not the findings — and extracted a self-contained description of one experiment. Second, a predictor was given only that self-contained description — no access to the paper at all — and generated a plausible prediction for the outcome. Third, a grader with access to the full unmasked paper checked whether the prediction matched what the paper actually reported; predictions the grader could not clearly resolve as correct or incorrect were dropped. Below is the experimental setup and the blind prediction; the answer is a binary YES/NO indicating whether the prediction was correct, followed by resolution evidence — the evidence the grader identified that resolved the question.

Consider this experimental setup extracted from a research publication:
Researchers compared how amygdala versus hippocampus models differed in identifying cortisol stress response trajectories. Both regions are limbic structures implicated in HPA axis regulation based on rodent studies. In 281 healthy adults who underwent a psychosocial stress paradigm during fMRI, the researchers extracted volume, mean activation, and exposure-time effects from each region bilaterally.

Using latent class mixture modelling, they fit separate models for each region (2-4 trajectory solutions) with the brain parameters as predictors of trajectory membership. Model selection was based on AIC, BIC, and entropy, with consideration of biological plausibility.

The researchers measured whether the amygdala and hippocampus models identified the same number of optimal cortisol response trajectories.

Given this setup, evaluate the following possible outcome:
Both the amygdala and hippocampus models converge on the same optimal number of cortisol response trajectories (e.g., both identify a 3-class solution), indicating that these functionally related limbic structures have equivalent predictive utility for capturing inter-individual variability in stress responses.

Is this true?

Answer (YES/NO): NO